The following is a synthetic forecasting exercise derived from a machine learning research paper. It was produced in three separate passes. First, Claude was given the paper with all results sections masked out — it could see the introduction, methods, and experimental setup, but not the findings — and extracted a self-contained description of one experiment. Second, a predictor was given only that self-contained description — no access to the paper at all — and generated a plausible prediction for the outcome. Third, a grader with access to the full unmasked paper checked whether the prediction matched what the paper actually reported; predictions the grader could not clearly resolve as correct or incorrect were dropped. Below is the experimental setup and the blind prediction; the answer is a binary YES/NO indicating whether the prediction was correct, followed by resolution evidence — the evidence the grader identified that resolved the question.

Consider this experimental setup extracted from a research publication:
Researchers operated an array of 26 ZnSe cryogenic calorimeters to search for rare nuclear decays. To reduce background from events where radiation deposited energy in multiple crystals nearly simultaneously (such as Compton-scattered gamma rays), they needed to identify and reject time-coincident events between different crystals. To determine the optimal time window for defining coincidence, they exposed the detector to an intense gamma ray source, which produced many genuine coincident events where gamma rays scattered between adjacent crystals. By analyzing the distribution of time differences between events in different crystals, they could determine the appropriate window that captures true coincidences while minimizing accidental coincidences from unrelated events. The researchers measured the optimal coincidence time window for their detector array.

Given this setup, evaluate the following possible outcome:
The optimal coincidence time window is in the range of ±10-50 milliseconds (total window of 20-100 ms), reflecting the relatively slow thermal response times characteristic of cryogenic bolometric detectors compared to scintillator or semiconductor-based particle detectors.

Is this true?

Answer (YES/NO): YES